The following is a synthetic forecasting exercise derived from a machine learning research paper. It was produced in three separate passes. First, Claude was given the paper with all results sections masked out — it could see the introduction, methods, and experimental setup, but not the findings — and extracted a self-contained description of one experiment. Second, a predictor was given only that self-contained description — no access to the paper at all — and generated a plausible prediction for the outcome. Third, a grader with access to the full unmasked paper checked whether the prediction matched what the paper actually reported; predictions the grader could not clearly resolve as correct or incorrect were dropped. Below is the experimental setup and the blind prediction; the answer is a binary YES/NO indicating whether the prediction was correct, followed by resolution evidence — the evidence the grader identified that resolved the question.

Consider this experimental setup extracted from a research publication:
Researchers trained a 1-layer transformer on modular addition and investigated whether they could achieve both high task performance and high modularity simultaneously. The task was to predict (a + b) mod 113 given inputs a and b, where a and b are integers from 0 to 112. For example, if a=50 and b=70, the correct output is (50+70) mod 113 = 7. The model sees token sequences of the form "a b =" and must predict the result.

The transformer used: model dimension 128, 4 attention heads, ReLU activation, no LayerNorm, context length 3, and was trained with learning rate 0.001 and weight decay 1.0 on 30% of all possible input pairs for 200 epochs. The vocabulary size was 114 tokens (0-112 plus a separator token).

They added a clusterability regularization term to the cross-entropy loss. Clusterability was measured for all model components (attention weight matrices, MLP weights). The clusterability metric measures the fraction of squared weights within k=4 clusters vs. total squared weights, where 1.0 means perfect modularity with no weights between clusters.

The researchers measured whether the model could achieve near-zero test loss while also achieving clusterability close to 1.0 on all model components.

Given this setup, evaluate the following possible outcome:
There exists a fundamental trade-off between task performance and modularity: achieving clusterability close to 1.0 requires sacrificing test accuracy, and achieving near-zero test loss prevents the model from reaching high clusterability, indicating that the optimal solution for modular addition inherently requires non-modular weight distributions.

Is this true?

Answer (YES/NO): NO